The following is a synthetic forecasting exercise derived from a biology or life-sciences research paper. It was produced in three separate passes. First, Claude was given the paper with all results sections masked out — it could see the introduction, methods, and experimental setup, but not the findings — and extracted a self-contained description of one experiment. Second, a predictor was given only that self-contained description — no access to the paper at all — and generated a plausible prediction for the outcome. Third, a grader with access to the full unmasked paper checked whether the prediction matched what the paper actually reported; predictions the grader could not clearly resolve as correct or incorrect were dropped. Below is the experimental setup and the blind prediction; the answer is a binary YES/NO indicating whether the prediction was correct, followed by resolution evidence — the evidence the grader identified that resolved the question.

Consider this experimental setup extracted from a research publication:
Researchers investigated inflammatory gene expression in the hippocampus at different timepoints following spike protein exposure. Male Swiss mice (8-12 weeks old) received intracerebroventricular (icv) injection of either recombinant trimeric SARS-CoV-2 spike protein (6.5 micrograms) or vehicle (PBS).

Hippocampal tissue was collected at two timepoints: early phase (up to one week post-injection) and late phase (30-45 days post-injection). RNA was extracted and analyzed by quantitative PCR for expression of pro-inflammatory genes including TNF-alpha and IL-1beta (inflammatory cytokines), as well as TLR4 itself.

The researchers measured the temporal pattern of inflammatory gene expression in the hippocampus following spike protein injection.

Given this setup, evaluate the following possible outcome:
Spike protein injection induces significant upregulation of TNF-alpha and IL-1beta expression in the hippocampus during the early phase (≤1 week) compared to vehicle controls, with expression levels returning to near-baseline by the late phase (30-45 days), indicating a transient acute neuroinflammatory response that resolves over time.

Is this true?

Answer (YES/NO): NO